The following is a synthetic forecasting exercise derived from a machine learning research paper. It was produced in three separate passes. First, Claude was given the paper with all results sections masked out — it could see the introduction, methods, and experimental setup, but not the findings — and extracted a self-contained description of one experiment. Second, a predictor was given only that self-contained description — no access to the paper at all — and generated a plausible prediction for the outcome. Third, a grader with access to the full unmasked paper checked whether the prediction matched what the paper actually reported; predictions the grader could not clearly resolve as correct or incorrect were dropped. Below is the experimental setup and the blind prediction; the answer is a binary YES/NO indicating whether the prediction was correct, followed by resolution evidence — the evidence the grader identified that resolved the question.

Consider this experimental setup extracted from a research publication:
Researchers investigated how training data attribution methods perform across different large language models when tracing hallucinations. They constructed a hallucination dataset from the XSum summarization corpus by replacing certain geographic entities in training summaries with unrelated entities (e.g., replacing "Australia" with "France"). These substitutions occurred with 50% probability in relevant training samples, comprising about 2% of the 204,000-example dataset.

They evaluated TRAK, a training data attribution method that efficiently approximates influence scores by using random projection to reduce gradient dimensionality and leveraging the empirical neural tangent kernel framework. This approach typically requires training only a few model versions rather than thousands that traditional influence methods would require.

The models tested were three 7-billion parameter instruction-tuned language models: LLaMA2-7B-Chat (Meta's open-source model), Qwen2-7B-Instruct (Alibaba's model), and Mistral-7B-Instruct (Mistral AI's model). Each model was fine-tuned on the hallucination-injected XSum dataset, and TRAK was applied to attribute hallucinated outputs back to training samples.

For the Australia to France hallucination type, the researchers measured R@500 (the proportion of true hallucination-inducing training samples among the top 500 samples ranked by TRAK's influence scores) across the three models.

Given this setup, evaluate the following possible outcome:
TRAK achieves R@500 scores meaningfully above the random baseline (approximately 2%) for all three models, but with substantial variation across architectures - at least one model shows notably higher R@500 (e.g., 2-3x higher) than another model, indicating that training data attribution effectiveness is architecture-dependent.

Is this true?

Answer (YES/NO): NO